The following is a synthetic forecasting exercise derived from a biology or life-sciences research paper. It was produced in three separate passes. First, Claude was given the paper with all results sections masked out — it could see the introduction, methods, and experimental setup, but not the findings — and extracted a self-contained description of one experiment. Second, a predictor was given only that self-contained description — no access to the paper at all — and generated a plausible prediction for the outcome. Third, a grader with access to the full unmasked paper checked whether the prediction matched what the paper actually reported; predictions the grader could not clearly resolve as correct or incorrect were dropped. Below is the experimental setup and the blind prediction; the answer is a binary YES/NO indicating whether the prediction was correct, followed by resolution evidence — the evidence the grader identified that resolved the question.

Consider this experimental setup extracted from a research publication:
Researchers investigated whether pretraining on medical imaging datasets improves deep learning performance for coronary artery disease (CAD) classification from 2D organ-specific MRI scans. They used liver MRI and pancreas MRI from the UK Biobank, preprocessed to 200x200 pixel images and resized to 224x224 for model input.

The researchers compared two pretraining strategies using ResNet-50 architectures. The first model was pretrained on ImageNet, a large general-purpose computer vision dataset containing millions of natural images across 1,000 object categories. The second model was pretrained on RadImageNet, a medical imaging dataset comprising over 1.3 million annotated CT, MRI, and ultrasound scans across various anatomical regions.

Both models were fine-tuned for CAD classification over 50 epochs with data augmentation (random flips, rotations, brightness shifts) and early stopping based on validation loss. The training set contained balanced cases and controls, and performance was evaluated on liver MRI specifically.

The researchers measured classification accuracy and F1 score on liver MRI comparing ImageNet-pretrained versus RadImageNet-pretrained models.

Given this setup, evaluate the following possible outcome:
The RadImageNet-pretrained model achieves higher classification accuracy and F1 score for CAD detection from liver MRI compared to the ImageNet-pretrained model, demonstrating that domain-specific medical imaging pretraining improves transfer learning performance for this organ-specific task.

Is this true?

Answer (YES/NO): YES